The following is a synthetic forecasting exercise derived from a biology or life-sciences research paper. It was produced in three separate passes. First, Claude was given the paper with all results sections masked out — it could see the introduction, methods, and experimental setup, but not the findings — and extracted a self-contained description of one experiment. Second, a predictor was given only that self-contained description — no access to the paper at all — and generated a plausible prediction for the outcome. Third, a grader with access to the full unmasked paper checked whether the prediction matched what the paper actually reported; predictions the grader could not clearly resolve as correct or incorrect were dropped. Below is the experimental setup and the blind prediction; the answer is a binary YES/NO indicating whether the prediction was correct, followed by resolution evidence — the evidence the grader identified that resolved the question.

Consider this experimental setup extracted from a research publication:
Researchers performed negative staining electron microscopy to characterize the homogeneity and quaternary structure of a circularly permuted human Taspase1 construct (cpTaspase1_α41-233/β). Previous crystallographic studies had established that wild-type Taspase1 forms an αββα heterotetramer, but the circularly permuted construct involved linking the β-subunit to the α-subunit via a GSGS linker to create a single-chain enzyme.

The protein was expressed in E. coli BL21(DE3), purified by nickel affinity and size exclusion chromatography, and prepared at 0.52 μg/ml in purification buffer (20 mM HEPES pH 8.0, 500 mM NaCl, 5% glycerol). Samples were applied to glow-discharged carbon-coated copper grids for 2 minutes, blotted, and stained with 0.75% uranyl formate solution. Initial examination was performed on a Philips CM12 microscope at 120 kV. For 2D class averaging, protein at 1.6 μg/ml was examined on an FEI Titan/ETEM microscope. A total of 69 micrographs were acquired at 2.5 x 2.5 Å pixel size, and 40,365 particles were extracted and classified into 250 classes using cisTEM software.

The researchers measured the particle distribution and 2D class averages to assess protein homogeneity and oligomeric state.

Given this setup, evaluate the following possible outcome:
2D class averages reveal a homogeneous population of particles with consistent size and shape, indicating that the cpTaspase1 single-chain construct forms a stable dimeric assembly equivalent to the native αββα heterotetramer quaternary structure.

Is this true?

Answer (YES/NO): YES